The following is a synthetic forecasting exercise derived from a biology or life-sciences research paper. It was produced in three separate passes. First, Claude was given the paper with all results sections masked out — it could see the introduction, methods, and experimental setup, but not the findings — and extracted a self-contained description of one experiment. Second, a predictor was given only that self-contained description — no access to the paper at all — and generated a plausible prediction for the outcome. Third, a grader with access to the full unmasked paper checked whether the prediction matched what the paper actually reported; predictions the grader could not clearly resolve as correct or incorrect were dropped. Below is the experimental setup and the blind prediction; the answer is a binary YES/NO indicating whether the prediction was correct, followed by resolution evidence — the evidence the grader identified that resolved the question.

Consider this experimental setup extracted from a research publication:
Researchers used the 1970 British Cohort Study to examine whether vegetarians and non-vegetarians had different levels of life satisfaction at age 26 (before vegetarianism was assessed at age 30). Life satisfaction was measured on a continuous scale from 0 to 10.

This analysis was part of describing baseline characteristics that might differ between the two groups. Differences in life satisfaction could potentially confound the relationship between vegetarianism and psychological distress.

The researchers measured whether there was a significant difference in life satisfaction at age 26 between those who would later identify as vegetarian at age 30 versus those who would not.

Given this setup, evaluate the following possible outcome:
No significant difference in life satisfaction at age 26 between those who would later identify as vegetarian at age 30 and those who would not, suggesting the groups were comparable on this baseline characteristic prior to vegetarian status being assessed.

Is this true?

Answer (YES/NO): YES